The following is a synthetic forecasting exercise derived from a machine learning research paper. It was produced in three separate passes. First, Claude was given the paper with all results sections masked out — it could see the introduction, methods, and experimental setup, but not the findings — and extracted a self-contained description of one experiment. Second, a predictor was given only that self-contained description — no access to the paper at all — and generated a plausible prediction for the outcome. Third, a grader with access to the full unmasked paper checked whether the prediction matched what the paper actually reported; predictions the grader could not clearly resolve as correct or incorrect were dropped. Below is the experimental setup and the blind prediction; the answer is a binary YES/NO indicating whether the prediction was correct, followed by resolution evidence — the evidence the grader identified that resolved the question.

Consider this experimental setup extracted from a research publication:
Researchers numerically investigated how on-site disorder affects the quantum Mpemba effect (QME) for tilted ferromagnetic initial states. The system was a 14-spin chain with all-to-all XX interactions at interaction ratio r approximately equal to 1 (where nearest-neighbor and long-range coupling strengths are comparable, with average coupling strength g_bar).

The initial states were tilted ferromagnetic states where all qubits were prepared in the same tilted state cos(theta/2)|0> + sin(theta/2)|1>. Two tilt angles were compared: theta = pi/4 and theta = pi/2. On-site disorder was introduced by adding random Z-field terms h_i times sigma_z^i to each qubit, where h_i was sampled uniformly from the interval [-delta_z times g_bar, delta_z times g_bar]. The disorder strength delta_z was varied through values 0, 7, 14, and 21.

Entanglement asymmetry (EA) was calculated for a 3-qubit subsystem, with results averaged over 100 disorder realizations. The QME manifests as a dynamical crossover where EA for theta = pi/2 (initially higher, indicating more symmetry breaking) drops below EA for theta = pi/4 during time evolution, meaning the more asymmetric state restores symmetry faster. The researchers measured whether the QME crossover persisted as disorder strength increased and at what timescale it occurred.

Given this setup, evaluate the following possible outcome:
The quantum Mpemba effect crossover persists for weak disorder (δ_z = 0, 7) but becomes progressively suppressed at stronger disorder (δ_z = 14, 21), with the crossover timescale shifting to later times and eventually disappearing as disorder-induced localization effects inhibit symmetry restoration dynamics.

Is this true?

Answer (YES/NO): NO